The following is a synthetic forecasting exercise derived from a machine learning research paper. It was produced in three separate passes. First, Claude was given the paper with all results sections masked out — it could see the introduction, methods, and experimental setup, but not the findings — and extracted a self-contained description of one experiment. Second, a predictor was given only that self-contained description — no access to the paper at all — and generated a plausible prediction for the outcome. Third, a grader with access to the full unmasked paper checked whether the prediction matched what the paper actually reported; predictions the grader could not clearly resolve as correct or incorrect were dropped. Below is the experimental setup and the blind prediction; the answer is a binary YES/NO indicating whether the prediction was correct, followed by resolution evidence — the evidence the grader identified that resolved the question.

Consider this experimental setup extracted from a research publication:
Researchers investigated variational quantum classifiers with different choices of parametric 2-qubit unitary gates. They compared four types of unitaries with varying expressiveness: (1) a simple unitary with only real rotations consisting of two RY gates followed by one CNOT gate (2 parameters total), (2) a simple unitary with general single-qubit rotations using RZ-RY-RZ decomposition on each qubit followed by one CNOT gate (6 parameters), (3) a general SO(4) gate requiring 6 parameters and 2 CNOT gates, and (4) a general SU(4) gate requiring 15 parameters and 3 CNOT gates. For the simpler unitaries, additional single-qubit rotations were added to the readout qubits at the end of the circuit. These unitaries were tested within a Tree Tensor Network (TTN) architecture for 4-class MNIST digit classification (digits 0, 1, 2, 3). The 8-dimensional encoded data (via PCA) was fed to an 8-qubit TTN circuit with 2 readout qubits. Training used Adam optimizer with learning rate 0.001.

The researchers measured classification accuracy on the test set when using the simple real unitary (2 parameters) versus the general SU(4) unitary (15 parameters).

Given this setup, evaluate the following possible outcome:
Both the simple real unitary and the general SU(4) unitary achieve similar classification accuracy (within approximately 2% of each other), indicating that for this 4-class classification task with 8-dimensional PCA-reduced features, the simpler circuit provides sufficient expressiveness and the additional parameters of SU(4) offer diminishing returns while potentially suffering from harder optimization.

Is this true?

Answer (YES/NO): NO